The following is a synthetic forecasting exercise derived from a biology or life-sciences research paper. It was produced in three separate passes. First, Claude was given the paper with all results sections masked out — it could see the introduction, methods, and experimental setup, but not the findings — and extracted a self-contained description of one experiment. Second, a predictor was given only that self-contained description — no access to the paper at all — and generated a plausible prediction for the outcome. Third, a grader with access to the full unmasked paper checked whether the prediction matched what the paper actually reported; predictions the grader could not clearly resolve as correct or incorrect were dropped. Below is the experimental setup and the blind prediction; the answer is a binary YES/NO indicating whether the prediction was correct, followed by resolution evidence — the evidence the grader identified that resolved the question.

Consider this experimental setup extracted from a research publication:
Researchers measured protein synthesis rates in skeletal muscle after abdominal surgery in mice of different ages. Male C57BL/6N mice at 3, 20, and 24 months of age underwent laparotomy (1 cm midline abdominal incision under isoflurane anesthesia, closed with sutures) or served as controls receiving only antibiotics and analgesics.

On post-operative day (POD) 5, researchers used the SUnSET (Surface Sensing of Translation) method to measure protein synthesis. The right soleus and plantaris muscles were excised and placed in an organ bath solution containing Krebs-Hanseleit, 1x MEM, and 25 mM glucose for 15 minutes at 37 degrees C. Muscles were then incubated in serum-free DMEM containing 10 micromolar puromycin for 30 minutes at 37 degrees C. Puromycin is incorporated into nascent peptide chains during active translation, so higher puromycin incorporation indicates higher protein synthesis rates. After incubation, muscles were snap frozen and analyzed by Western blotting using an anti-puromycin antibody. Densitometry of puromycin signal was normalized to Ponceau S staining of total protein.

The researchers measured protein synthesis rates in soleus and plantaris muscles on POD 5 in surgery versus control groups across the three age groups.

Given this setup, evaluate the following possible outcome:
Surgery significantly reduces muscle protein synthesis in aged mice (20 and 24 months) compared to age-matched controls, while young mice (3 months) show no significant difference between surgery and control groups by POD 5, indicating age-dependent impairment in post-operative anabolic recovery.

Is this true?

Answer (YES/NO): NO